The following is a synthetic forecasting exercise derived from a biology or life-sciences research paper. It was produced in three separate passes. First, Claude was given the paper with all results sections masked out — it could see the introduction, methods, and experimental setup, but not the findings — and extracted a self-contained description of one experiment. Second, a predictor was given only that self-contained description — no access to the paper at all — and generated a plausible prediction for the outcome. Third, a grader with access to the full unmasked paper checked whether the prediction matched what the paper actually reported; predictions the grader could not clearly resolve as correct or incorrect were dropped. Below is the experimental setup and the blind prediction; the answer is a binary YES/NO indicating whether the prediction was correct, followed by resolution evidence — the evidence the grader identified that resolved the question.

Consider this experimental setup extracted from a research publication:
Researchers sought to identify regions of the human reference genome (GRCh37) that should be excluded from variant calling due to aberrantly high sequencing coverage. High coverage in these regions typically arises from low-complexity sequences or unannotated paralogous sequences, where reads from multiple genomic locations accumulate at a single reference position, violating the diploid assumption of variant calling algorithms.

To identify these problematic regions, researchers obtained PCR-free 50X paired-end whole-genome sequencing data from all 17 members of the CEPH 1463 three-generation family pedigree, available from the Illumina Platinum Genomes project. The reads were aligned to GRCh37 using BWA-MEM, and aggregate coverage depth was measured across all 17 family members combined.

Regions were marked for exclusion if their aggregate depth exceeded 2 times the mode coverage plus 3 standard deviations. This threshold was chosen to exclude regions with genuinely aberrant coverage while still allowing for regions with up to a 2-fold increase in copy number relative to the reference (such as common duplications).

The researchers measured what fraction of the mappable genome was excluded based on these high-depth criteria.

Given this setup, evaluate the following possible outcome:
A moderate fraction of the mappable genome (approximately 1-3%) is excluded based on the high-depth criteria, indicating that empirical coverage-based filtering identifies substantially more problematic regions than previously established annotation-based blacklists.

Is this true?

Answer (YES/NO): NO